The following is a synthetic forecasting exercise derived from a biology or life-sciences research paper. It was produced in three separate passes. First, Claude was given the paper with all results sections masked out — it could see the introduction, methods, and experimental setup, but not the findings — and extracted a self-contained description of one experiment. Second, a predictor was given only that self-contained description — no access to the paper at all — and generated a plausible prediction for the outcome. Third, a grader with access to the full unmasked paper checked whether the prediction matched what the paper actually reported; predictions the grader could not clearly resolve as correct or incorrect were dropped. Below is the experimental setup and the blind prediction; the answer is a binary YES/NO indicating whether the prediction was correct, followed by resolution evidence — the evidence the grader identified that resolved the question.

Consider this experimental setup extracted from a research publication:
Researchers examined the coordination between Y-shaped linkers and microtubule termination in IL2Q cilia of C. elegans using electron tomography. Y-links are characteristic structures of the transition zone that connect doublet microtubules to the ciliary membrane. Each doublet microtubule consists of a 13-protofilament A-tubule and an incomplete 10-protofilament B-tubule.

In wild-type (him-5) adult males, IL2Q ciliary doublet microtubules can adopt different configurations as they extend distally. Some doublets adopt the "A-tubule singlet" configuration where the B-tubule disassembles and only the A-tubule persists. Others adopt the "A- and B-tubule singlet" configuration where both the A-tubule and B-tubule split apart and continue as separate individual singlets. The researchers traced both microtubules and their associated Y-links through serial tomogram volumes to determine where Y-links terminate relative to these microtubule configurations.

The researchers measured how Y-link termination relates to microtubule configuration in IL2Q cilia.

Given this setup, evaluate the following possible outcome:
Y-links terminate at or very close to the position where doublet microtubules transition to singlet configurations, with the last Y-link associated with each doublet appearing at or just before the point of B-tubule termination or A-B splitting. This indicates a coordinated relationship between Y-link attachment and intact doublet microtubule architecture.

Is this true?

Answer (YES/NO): YES